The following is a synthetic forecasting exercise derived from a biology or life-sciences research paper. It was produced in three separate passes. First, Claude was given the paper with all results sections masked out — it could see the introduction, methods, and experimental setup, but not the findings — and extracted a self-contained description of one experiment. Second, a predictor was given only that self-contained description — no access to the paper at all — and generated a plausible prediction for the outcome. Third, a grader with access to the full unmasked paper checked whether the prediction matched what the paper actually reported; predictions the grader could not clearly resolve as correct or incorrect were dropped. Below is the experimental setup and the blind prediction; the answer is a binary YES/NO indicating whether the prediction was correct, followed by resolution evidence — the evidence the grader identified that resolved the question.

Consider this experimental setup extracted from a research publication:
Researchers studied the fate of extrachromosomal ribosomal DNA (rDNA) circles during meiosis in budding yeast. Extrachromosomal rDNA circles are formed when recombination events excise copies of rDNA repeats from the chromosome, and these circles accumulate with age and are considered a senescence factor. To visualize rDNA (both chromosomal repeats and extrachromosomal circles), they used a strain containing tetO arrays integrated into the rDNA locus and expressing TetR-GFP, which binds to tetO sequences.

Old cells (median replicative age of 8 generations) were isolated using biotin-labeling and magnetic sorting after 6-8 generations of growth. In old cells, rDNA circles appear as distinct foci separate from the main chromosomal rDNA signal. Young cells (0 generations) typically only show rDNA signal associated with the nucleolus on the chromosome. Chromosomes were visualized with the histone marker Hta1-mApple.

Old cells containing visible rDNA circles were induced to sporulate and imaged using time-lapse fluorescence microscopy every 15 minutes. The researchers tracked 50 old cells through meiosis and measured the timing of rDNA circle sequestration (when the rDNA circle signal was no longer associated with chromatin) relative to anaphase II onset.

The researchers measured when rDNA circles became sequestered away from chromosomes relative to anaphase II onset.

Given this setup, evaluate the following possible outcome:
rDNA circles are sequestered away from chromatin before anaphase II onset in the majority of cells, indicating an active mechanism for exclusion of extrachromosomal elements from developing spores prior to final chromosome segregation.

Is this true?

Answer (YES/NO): NO